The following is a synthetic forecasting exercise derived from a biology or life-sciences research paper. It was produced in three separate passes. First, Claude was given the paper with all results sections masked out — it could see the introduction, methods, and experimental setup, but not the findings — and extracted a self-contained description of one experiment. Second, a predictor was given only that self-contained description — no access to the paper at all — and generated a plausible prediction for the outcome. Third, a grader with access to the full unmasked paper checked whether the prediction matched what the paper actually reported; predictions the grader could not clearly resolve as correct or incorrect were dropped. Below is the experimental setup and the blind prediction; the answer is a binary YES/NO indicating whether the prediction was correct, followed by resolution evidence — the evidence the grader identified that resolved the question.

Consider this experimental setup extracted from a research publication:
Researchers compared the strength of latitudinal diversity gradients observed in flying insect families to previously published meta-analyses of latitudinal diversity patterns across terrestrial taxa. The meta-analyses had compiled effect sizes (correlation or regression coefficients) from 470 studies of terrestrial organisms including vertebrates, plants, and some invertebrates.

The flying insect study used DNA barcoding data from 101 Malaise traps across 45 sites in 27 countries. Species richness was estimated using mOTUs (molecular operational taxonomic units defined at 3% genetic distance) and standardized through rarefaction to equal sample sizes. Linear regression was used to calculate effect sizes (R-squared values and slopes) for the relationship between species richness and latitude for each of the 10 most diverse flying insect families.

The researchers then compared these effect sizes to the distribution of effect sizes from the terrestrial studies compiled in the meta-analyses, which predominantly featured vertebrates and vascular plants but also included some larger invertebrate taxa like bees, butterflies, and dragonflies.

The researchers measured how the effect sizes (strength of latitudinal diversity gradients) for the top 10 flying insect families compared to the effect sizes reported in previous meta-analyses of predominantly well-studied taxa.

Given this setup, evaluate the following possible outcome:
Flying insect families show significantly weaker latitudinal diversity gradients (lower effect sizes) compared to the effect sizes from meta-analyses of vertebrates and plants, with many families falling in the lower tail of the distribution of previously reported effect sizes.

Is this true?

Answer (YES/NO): NO